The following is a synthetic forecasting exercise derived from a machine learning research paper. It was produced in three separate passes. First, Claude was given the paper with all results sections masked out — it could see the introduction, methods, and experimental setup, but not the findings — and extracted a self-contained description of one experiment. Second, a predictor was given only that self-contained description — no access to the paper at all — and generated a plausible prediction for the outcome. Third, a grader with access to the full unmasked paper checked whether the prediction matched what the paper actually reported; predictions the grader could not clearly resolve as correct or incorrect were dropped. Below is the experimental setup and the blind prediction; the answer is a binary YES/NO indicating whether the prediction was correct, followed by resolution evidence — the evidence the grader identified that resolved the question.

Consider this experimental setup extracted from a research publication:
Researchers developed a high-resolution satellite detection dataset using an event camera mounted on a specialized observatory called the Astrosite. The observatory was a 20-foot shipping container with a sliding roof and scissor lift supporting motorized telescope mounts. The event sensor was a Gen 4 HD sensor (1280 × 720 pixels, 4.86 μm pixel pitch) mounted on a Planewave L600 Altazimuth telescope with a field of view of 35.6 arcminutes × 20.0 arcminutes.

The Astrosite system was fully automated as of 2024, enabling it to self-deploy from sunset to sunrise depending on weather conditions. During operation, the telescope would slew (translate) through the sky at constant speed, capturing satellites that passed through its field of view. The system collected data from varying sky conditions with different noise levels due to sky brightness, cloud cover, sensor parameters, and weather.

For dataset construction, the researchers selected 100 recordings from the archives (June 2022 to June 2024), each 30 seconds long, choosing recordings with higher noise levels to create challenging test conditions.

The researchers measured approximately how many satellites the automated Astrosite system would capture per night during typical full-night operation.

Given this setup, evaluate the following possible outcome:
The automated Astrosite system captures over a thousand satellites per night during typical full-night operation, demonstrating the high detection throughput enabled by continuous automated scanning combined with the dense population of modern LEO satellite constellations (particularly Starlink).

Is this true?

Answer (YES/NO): NO